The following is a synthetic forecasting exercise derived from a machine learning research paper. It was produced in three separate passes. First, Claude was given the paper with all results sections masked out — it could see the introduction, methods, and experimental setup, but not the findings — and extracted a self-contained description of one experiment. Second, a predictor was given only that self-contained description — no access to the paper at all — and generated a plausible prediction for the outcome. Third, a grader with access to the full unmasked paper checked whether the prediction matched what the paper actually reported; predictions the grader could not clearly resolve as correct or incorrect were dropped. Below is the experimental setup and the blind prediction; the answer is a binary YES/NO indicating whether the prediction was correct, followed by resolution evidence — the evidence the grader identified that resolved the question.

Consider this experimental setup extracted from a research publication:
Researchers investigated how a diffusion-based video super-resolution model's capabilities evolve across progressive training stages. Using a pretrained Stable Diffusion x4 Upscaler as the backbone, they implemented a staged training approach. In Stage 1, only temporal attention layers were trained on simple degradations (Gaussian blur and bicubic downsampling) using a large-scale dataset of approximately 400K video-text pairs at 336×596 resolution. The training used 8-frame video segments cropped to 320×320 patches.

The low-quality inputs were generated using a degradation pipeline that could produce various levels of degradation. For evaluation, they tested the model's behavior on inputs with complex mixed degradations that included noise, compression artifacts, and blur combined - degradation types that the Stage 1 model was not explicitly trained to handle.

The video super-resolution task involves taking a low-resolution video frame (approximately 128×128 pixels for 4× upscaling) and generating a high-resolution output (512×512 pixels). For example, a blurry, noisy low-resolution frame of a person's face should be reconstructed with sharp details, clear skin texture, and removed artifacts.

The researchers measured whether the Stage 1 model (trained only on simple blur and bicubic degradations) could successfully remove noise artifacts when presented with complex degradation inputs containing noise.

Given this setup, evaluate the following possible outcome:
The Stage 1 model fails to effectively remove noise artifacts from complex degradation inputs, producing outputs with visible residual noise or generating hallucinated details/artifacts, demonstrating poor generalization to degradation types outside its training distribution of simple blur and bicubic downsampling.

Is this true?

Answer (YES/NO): YES